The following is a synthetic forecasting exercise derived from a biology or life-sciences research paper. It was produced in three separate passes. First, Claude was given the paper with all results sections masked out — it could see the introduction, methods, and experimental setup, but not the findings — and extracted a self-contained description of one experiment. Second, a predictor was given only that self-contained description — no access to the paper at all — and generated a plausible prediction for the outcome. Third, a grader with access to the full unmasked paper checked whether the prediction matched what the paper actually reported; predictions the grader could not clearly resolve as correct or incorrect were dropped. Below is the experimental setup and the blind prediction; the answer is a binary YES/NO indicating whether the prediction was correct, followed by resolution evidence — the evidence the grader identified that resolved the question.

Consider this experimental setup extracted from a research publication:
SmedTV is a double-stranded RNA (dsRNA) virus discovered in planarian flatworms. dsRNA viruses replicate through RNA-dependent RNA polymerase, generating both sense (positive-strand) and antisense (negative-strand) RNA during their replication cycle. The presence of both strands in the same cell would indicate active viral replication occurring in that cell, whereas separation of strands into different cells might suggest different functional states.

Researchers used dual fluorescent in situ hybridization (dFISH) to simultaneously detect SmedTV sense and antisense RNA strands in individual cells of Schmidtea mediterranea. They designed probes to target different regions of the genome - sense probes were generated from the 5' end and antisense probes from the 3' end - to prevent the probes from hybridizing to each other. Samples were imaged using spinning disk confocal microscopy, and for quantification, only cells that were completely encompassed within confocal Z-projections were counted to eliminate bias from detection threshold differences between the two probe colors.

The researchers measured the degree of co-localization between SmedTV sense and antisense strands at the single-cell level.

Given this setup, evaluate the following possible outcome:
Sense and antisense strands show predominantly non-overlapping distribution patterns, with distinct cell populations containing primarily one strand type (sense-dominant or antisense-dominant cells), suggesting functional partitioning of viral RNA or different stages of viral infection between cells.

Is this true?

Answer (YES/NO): NO